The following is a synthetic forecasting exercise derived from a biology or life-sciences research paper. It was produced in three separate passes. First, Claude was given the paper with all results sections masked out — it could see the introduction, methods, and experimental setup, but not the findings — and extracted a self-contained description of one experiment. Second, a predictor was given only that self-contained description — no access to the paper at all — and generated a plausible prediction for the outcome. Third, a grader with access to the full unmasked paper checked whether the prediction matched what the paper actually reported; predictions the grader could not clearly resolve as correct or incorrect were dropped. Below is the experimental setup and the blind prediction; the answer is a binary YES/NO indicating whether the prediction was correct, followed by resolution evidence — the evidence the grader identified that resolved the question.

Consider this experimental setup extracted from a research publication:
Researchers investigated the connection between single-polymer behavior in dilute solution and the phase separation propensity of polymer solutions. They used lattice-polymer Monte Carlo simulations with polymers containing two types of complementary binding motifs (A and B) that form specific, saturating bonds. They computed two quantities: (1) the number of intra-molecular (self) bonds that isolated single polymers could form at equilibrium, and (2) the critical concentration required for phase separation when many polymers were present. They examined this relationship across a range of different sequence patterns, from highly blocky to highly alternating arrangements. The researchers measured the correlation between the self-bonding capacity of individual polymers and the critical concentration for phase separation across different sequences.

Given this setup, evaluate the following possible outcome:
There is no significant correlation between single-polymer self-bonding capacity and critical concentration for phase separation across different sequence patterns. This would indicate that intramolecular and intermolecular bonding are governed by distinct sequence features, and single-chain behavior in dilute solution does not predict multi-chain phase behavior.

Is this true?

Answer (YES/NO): NO